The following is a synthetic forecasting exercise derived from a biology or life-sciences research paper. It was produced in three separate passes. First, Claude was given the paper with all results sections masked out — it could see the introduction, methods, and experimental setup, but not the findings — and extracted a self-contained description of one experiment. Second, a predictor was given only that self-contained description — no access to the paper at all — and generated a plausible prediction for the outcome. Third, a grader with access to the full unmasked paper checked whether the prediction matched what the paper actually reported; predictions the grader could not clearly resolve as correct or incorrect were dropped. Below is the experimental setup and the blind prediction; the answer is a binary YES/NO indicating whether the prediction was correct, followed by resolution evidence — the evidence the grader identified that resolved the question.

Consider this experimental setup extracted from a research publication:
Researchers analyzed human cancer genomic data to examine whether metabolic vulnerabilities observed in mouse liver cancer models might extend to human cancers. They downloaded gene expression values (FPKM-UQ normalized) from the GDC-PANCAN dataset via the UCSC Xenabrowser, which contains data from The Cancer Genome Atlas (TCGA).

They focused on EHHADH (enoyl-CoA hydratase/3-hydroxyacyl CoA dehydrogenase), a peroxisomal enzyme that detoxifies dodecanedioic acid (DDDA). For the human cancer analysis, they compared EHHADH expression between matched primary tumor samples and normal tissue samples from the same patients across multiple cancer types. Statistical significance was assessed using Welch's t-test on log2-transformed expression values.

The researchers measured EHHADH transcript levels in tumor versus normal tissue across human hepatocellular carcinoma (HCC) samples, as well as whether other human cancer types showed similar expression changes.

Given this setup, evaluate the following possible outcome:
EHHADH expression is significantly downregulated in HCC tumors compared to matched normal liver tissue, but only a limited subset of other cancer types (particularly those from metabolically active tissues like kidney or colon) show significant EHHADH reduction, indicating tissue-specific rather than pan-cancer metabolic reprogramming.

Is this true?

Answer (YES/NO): NO